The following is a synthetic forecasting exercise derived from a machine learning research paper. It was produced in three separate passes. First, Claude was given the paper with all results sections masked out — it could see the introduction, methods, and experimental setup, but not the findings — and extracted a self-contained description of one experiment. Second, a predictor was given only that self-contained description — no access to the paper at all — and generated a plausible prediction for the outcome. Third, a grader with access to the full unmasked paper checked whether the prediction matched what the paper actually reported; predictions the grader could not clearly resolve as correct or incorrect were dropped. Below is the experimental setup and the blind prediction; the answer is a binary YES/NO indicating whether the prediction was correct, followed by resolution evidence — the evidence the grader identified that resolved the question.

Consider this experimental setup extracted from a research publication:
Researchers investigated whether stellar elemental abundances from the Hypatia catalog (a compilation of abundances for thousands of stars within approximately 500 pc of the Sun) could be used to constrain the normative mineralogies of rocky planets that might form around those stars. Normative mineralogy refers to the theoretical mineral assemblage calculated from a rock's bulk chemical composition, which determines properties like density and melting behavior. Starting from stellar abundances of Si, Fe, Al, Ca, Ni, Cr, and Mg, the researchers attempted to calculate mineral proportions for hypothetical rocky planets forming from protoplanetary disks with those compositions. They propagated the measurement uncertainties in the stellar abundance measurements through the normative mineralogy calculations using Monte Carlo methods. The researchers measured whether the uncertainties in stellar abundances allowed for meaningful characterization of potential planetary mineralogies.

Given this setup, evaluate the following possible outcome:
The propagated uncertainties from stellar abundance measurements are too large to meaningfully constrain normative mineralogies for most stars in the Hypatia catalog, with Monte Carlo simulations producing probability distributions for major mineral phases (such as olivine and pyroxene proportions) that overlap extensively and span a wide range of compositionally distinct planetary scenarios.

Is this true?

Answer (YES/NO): YES